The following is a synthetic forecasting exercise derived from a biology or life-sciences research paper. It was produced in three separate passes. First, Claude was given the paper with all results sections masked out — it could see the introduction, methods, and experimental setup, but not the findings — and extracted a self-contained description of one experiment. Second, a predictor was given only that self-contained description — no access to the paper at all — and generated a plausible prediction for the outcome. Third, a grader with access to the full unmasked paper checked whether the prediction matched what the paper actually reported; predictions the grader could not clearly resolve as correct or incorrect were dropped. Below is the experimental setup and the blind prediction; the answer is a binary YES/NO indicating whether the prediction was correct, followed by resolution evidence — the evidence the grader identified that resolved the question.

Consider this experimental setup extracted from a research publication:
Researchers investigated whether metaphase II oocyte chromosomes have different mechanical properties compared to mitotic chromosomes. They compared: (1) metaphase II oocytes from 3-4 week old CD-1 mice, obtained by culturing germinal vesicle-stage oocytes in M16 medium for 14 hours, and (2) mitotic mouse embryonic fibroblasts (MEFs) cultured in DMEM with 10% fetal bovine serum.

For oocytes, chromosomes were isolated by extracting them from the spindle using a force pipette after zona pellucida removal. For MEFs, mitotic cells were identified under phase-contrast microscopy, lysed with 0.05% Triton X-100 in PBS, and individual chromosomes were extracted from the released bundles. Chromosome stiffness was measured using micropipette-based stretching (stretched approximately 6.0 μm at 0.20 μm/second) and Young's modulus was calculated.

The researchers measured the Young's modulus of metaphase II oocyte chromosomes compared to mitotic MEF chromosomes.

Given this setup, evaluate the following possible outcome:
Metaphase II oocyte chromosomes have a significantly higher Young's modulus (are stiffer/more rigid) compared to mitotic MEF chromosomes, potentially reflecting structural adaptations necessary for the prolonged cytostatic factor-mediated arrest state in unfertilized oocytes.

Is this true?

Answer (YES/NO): YES